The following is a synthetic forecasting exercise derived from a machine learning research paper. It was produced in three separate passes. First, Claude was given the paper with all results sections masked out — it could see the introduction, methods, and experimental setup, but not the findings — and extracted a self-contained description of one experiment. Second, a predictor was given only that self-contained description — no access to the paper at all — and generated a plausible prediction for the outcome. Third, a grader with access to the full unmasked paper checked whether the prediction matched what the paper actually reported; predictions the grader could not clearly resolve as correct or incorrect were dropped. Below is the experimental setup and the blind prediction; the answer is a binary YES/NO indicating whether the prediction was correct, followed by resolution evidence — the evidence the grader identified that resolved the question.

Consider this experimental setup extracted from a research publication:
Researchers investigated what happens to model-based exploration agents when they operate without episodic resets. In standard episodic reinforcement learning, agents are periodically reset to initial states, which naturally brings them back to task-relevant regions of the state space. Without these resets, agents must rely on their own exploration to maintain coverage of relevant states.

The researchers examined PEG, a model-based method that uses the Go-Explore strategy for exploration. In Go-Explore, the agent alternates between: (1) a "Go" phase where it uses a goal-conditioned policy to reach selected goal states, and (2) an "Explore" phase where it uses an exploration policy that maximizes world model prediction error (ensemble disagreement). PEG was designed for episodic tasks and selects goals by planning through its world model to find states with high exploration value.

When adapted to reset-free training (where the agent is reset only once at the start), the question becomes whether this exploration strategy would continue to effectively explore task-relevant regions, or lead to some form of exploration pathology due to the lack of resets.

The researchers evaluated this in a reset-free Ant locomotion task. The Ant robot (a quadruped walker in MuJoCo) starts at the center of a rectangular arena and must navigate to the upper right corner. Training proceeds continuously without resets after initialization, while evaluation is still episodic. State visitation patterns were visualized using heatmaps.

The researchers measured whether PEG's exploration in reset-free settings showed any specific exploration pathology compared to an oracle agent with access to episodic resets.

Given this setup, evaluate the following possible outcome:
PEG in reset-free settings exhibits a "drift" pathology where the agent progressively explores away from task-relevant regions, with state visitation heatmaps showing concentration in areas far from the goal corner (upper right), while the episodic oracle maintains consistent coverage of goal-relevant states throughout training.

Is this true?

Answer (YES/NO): NO